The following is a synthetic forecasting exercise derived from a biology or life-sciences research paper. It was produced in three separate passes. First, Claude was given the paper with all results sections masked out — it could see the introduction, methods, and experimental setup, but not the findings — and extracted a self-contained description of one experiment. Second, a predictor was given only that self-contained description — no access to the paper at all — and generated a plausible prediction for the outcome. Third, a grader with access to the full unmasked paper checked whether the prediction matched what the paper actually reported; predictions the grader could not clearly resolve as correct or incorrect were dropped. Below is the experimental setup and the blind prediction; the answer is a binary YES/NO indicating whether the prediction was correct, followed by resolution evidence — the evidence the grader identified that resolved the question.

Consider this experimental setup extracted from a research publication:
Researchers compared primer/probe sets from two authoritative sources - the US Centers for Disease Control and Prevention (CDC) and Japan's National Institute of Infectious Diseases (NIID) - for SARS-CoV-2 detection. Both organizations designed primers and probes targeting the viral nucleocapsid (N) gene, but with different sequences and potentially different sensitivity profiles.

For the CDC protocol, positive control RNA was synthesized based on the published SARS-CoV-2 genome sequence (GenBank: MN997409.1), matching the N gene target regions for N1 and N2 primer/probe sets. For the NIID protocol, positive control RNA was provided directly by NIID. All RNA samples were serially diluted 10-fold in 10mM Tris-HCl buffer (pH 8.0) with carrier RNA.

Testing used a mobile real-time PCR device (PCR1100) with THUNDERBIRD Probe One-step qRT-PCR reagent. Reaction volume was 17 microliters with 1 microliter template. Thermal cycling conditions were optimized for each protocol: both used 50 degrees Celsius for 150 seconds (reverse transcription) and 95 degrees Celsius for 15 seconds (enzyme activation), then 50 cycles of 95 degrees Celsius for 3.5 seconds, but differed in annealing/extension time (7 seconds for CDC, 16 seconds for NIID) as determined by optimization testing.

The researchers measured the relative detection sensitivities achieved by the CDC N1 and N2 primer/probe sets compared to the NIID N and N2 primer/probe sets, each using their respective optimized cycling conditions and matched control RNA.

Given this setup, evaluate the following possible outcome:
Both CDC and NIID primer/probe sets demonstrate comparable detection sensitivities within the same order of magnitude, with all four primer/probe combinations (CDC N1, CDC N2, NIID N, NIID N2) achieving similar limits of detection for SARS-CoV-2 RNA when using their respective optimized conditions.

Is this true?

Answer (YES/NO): NO